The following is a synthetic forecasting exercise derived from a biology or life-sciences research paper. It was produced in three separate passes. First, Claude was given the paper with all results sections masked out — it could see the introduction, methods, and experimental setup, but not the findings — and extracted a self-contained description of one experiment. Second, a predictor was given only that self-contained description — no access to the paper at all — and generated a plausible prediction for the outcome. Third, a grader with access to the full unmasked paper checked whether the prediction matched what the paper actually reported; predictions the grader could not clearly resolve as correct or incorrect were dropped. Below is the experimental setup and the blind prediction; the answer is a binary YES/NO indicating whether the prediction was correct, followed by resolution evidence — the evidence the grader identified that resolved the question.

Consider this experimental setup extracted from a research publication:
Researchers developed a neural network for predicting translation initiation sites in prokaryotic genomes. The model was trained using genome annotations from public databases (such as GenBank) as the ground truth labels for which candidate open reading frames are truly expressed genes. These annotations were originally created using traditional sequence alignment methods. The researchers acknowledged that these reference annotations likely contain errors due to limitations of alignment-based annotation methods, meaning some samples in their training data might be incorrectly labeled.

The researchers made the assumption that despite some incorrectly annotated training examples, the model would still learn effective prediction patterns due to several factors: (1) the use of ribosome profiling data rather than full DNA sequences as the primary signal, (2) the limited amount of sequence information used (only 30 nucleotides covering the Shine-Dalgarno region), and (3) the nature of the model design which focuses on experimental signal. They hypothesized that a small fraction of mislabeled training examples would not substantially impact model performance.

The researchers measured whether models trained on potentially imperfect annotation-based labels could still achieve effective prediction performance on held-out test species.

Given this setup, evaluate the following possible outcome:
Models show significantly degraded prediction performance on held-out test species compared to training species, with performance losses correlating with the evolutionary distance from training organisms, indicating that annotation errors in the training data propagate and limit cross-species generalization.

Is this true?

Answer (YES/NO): NO